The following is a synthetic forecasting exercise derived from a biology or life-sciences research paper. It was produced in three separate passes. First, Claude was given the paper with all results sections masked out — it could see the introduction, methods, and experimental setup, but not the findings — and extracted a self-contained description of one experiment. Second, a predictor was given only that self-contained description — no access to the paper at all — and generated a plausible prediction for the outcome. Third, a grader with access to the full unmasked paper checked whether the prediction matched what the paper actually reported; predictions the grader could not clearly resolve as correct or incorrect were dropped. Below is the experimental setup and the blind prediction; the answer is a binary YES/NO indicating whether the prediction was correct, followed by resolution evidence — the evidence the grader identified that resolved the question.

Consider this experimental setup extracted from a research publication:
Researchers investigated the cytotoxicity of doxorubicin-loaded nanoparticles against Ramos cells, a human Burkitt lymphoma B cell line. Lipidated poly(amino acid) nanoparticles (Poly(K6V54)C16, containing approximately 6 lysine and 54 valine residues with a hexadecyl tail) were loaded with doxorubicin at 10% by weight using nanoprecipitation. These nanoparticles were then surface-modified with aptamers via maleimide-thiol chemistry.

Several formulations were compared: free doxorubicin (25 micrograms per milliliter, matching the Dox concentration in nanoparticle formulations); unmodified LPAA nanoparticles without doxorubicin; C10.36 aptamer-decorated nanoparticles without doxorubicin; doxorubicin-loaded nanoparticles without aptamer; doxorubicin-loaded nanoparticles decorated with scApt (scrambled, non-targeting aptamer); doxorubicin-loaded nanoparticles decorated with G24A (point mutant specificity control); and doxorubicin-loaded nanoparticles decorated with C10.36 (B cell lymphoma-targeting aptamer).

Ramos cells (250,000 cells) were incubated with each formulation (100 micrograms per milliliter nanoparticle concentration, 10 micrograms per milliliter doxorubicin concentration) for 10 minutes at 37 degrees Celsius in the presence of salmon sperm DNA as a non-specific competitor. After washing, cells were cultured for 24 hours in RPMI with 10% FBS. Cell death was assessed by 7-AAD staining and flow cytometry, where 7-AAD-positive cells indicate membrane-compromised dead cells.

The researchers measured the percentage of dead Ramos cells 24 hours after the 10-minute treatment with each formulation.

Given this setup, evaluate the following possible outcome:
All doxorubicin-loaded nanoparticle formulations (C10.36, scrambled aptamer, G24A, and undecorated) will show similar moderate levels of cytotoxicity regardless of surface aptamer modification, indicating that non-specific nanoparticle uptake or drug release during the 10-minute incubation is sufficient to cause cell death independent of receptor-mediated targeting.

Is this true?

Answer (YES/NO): NO